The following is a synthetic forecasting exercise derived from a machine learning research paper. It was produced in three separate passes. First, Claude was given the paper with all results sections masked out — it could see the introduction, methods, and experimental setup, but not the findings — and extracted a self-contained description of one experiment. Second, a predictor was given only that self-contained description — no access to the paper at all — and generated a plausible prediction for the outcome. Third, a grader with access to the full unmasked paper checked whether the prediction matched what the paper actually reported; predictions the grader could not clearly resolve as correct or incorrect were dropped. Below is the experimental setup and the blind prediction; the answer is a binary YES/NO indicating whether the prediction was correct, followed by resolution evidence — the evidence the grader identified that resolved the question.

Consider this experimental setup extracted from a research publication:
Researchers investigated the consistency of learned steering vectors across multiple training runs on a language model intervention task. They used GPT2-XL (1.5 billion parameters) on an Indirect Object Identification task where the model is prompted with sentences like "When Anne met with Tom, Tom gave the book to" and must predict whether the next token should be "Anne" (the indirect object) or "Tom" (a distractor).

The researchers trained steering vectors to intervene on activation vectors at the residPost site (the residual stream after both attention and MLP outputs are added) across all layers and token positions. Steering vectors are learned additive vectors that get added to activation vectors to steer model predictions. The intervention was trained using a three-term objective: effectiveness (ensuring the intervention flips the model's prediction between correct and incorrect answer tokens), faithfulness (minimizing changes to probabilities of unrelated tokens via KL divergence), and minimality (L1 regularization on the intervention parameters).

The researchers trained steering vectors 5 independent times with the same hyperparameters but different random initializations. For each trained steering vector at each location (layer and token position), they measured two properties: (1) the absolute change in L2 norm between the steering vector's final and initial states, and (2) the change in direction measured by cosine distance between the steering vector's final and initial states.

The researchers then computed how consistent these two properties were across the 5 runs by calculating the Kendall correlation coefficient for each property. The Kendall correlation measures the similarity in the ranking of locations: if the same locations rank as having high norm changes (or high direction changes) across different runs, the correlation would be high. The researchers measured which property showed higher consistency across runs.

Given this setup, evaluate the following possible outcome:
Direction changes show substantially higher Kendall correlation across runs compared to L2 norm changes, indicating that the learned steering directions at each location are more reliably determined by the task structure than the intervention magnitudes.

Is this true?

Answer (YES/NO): NO